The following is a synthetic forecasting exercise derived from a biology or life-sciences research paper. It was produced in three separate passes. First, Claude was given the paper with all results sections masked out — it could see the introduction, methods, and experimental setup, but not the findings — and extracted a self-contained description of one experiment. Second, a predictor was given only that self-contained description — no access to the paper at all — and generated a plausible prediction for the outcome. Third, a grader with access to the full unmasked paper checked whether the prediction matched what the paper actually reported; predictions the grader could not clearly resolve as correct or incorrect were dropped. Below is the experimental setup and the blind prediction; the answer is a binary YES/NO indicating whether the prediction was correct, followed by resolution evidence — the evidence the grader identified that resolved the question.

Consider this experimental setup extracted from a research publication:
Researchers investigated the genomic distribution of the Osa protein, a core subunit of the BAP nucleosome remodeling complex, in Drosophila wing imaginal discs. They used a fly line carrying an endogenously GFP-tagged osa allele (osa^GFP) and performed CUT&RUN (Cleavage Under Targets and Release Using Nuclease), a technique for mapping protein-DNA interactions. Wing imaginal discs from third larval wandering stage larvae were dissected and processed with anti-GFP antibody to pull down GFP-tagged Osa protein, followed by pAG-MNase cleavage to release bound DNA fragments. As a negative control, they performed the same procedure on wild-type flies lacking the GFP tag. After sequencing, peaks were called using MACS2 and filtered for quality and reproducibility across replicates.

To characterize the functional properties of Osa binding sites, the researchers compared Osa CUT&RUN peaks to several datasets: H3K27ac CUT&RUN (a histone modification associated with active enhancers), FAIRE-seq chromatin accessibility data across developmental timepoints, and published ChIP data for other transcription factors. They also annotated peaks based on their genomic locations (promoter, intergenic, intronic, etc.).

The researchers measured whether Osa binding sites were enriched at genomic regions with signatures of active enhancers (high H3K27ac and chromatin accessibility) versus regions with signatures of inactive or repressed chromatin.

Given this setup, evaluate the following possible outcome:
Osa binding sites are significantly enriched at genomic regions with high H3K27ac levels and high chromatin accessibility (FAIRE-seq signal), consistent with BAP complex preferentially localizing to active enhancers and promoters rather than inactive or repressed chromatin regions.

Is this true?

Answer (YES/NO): YES